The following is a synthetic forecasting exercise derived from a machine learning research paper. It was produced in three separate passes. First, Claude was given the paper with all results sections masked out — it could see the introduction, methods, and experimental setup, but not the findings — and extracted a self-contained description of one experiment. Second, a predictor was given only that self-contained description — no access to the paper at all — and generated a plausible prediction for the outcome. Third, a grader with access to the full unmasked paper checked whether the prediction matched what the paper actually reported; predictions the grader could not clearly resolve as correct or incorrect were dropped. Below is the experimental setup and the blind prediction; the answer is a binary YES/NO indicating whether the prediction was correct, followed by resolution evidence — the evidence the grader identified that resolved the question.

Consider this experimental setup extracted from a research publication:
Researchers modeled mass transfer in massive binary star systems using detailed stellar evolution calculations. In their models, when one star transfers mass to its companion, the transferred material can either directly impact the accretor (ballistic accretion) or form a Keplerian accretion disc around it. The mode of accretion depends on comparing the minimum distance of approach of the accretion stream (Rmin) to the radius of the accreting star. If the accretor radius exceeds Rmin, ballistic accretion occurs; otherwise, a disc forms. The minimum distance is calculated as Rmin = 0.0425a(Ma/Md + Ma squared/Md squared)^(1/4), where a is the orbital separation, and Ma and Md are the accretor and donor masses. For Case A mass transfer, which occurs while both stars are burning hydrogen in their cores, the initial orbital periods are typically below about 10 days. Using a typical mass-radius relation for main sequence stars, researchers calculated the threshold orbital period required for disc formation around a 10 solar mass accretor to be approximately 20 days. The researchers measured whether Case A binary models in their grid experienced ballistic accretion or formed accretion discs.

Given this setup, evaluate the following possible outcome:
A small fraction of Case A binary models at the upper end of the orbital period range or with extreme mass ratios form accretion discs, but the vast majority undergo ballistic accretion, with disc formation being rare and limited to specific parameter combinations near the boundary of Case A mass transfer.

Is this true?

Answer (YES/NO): NO